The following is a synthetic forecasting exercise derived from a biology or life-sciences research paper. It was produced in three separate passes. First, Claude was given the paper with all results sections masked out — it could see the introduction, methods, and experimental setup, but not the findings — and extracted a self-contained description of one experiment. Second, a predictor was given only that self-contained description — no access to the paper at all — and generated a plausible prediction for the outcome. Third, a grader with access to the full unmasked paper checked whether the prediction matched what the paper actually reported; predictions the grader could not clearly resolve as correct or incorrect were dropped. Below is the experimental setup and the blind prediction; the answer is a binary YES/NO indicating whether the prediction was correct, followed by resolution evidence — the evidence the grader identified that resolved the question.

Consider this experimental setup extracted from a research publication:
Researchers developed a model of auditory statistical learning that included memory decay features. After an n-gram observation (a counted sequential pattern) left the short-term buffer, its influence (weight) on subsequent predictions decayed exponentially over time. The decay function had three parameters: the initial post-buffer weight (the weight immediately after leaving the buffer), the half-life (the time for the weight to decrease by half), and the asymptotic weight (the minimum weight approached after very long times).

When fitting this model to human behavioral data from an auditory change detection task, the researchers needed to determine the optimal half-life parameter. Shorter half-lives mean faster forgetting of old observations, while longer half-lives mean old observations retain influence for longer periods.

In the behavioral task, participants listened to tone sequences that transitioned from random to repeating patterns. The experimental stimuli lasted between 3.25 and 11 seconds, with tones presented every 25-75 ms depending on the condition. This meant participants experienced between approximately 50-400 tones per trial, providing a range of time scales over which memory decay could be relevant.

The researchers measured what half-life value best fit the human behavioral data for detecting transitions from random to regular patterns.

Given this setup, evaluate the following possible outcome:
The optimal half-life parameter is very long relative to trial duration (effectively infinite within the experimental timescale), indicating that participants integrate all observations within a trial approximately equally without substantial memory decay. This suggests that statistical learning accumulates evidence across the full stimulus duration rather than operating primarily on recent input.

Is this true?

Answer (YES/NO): NO